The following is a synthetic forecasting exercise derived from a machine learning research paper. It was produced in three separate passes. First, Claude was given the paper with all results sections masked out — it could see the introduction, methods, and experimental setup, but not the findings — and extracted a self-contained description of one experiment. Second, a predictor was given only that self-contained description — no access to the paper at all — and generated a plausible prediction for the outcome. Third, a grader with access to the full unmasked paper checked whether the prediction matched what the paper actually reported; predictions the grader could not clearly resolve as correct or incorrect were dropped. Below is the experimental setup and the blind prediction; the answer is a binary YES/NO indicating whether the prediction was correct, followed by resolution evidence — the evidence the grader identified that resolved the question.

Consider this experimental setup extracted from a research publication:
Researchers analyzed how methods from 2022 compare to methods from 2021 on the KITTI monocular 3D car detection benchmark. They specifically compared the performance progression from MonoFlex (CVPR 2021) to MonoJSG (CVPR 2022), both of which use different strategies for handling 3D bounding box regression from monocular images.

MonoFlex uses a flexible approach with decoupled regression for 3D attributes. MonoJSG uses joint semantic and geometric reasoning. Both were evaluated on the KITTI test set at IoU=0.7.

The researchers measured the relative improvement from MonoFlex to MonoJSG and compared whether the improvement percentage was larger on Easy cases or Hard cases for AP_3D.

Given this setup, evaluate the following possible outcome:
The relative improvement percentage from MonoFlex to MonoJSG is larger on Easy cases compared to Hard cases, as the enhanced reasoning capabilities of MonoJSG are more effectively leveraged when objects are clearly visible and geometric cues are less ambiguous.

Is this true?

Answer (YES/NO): YES